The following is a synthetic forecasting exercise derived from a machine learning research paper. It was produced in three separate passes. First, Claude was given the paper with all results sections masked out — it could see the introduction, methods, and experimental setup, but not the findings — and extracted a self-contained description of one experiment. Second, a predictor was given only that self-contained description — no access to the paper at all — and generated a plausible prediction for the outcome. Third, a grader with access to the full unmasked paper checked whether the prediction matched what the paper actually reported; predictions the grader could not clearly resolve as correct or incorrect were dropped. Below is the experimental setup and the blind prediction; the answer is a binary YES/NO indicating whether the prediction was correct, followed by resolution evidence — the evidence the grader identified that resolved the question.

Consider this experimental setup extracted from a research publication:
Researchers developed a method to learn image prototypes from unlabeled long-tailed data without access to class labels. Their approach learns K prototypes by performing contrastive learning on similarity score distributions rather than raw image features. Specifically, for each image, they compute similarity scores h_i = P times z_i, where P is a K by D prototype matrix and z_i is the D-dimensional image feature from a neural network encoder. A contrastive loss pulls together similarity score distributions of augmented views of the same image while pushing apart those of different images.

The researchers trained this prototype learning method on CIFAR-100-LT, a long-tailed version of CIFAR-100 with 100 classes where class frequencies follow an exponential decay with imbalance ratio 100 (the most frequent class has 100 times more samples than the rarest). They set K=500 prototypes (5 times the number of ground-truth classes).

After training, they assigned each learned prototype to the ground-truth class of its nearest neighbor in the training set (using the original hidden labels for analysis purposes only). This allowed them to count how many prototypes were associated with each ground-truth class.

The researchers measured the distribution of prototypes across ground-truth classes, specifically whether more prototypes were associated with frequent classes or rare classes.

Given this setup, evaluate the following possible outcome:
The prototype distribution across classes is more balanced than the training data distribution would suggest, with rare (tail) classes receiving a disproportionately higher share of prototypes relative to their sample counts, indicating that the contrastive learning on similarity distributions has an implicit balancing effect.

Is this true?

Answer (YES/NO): NO